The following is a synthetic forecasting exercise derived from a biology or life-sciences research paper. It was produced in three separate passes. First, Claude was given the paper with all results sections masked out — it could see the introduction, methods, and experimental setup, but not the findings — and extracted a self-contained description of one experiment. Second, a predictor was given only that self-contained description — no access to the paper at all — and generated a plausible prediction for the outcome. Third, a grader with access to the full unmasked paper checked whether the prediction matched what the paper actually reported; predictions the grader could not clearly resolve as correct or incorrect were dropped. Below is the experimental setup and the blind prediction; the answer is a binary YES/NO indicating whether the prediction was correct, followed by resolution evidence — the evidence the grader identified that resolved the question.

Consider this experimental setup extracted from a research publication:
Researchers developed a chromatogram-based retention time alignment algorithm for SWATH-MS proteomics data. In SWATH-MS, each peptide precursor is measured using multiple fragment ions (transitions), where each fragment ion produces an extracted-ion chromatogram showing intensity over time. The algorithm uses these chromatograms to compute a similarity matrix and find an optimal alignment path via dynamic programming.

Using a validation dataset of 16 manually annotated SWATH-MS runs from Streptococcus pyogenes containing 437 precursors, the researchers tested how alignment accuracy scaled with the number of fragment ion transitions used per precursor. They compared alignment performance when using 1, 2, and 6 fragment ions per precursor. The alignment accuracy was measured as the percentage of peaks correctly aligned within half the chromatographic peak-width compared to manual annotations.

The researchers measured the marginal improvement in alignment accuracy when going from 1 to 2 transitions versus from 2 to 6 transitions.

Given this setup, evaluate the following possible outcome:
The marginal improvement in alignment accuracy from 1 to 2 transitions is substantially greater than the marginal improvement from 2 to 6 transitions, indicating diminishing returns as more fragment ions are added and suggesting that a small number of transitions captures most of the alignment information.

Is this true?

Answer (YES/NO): YES